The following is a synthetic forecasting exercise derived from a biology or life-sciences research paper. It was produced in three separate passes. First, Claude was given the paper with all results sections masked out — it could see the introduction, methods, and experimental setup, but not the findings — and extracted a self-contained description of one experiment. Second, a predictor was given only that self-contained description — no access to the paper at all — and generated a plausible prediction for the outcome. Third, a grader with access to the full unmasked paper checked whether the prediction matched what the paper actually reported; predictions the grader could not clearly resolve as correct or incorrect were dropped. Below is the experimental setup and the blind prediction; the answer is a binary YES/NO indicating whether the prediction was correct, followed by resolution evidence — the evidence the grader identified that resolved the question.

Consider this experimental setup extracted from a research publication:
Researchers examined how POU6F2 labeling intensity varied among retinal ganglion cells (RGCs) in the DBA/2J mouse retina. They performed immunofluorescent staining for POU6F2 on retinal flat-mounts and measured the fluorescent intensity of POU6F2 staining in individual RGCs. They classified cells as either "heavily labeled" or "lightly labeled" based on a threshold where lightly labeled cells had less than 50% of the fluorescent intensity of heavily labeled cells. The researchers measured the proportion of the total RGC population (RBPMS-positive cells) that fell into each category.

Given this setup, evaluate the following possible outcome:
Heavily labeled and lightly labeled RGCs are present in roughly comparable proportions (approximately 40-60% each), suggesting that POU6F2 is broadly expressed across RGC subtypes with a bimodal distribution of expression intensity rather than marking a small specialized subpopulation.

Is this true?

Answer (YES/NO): NO